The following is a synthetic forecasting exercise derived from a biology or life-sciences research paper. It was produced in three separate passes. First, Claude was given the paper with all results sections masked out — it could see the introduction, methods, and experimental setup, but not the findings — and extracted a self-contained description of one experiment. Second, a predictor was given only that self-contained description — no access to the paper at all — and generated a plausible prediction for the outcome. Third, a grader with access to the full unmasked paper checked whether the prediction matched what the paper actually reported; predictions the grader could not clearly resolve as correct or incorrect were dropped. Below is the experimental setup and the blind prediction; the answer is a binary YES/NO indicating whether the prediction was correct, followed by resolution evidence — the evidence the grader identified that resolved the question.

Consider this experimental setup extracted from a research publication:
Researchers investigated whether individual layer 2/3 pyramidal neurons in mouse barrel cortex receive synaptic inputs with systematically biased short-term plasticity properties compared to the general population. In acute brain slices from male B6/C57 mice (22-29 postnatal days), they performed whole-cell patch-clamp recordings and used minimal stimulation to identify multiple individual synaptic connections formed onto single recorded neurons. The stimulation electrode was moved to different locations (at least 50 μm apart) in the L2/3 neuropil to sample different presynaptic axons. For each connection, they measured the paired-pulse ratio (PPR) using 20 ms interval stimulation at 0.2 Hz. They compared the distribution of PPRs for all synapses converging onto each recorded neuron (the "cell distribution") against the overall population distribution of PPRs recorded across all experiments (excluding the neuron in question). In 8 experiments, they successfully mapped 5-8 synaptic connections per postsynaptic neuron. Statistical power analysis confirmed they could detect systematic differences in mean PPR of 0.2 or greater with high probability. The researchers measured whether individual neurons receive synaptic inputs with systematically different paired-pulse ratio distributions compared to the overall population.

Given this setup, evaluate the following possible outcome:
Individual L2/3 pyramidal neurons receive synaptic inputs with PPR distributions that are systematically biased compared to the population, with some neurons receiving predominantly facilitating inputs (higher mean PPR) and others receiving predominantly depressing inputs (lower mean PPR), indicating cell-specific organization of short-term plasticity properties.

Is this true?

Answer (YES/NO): NO